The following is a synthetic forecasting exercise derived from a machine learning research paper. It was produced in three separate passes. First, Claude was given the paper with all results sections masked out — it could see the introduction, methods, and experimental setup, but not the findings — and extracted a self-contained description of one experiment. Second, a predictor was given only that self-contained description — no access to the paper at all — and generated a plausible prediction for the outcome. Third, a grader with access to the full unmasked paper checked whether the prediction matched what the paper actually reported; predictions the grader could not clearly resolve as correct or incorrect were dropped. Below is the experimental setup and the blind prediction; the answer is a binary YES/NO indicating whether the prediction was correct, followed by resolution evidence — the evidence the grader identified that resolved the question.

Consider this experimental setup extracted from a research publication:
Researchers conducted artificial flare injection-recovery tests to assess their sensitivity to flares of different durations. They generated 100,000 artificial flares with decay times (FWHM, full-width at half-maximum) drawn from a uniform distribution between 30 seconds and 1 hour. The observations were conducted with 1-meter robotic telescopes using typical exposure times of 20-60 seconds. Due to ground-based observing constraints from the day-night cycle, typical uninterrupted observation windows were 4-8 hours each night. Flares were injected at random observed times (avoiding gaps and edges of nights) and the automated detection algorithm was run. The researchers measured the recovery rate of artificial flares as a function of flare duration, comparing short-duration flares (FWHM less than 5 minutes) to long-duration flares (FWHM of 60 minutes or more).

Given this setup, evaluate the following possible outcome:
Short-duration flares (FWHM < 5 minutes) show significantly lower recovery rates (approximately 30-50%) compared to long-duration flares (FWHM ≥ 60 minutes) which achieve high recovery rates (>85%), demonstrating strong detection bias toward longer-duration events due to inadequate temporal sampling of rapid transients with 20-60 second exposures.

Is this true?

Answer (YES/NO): NO